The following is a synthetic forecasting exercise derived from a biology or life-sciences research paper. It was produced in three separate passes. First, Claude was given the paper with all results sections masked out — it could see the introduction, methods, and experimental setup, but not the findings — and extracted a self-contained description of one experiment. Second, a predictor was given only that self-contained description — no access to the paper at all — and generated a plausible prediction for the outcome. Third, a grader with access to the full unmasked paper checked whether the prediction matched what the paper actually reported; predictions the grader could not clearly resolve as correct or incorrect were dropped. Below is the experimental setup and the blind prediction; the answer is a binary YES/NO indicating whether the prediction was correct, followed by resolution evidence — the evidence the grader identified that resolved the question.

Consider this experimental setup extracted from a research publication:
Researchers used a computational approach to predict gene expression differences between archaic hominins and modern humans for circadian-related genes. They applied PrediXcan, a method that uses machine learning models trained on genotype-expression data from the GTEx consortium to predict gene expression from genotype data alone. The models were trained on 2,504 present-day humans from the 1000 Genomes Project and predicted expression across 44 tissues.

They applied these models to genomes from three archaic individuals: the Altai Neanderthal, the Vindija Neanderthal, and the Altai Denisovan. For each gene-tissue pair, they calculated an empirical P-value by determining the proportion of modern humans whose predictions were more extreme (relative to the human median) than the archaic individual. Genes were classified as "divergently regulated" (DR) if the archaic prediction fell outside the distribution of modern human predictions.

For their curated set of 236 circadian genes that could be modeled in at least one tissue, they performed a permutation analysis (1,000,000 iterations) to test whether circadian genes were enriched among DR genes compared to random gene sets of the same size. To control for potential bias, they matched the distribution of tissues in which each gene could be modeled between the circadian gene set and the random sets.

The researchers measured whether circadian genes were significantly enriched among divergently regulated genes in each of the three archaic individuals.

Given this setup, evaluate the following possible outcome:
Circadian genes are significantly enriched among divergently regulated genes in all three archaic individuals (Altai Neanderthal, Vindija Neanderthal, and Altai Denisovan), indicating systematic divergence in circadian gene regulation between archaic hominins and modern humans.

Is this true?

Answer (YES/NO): NO